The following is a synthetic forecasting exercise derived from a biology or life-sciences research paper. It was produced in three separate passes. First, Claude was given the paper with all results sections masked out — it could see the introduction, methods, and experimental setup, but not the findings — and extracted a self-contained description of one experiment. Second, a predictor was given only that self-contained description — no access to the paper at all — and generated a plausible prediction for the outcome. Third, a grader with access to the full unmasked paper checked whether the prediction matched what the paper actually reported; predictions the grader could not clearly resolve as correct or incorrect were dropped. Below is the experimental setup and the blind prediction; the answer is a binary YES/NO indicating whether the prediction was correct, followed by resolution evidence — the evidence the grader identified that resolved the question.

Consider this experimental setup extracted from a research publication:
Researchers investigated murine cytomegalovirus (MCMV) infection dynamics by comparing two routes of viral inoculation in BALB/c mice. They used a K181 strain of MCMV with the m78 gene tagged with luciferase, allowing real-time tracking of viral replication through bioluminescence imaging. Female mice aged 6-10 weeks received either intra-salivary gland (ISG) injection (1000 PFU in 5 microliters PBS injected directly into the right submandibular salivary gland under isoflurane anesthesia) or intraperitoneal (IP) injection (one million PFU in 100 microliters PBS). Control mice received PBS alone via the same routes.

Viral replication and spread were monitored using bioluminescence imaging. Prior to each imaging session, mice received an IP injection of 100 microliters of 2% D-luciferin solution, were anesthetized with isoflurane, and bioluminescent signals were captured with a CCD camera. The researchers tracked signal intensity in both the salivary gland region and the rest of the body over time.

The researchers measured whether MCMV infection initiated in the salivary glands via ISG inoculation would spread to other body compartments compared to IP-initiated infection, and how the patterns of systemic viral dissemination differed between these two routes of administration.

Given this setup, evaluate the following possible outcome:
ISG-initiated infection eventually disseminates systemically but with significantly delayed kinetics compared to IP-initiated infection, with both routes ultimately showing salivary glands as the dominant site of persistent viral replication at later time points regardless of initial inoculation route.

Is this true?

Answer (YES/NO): NO